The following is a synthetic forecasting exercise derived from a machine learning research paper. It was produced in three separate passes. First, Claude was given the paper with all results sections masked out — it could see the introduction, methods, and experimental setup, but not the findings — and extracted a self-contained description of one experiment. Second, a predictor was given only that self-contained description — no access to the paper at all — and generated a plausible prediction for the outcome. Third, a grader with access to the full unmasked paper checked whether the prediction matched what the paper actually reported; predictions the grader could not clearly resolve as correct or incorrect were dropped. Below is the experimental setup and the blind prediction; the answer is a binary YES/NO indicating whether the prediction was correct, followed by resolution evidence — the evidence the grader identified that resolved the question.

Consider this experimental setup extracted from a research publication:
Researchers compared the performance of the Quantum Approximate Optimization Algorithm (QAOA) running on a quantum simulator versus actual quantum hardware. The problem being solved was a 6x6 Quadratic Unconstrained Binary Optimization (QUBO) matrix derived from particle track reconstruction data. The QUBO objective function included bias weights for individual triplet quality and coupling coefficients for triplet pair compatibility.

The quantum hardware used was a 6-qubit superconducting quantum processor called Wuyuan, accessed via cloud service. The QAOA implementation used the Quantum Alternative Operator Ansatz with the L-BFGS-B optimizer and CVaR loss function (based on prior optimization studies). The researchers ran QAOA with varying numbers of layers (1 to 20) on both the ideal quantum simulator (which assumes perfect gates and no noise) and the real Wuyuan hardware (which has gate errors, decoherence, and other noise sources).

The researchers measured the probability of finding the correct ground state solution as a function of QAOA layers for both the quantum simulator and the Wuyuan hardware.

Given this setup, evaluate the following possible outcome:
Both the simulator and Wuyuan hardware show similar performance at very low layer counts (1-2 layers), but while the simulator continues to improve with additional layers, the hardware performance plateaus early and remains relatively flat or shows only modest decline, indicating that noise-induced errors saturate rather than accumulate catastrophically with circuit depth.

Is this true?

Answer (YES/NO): NO